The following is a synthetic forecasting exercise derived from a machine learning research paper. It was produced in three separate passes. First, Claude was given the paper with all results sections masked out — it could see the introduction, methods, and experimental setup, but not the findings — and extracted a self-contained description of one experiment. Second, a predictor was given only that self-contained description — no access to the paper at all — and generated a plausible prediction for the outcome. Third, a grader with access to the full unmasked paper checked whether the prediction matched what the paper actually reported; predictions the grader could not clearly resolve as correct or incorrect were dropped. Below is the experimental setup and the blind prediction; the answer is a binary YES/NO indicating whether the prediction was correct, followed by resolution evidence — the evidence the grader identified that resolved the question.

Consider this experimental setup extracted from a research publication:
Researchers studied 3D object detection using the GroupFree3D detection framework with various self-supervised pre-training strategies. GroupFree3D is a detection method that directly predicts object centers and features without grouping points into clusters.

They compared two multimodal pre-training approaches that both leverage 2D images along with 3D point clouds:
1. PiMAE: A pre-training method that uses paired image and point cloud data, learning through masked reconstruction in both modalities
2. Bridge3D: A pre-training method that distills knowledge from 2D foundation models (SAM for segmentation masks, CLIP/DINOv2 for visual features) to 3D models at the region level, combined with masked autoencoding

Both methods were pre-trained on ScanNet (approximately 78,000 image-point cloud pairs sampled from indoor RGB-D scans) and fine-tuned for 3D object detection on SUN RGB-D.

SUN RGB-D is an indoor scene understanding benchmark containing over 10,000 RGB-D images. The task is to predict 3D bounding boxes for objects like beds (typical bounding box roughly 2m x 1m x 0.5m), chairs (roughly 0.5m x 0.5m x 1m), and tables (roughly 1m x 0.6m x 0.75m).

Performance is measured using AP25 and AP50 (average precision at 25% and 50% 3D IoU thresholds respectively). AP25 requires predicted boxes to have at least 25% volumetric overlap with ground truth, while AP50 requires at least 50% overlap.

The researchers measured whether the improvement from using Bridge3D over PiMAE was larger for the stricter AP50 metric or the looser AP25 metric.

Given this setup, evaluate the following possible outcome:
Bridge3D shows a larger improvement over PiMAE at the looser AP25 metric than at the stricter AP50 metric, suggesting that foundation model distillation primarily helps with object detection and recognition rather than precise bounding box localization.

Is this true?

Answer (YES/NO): YES